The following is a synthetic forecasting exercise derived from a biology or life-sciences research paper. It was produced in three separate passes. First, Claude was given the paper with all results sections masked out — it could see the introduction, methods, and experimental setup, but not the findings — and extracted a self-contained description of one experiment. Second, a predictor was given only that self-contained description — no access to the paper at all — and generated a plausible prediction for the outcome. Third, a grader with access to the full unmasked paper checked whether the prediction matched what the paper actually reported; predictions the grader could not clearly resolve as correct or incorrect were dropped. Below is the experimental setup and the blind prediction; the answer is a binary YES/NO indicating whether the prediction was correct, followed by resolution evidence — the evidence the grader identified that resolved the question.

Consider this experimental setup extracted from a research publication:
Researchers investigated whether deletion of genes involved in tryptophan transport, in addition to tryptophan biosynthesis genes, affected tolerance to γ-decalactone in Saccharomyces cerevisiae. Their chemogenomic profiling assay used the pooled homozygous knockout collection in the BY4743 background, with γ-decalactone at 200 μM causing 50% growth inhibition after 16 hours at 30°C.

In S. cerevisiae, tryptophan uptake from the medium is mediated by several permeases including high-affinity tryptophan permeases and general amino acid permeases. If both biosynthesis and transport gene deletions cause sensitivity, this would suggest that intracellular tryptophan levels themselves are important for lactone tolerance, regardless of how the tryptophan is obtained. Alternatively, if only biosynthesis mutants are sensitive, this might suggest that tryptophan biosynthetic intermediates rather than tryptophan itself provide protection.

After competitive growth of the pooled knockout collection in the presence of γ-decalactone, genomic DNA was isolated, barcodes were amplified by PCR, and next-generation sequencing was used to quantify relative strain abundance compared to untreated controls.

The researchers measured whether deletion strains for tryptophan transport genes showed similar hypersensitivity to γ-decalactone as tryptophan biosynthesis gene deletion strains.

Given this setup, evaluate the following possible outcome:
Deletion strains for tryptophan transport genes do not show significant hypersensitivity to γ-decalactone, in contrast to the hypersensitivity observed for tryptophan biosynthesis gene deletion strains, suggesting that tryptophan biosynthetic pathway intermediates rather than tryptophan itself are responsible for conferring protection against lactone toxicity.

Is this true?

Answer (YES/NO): NO